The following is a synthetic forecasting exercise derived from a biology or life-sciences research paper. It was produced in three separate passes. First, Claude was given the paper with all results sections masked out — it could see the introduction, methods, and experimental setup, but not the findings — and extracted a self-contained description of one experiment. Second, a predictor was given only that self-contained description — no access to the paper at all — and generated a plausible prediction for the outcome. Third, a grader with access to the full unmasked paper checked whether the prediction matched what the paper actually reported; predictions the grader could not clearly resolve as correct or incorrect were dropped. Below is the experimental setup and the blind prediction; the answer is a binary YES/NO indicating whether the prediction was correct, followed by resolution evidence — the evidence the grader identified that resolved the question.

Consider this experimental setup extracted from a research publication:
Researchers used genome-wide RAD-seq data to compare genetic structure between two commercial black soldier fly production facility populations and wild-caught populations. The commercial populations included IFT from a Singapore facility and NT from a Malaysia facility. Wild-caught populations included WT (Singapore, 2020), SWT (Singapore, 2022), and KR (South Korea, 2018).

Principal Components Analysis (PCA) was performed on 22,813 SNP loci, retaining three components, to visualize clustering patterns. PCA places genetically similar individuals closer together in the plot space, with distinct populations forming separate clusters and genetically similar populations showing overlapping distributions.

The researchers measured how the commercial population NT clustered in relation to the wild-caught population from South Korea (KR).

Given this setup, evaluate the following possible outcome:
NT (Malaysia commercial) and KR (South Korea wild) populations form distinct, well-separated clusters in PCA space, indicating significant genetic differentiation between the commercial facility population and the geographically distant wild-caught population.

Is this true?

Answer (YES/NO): NO